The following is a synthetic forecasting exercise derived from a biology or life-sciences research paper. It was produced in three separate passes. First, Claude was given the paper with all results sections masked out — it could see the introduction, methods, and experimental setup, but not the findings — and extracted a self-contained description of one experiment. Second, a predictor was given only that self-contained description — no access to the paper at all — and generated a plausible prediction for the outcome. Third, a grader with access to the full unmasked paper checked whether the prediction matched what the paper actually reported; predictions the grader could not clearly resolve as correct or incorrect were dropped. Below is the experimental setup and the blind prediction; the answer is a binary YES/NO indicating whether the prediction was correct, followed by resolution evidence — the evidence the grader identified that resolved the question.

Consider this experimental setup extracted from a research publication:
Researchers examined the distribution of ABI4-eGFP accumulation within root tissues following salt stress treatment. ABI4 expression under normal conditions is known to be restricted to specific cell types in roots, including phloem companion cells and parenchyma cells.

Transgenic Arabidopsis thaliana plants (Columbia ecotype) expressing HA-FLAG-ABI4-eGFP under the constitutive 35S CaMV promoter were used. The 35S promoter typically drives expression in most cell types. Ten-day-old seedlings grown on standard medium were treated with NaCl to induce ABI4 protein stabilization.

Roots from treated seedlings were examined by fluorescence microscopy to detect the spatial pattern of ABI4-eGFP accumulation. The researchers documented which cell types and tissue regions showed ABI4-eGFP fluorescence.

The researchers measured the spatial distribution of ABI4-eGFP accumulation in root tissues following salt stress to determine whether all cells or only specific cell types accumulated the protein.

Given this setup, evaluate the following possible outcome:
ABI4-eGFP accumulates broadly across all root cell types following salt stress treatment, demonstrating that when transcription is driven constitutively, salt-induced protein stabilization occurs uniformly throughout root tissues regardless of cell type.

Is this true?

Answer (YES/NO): NO